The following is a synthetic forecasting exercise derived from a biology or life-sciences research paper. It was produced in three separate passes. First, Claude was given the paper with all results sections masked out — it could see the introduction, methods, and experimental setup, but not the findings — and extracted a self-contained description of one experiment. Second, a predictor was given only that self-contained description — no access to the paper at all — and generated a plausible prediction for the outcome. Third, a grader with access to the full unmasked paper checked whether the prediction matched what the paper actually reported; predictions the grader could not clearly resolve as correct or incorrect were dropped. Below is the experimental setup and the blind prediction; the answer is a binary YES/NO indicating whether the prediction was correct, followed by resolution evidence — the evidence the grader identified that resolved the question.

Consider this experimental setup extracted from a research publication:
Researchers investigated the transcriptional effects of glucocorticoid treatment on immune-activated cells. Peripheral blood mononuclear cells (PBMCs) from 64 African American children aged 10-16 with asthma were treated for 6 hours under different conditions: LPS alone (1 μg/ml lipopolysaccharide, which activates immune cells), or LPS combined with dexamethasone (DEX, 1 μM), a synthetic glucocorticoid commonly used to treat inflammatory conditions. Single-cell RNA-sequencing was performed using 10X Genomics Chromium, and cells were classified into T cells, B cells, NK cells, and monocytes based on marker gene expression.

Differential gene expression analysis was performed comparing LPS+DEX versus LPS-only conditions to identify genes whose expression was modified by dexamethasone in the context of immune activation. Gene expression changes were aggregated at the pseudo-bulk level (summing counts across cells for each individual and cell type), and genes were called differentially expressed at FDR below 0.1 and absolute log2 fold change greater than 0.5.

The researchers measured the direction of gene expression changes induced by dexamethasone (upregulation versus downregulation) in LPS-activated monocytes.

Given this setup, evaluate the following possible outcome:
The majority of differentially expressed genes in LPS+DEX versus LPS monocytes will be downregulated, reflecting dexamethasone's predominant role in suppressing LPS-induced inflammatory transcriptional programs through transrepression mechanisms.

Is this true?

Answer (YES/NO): YES